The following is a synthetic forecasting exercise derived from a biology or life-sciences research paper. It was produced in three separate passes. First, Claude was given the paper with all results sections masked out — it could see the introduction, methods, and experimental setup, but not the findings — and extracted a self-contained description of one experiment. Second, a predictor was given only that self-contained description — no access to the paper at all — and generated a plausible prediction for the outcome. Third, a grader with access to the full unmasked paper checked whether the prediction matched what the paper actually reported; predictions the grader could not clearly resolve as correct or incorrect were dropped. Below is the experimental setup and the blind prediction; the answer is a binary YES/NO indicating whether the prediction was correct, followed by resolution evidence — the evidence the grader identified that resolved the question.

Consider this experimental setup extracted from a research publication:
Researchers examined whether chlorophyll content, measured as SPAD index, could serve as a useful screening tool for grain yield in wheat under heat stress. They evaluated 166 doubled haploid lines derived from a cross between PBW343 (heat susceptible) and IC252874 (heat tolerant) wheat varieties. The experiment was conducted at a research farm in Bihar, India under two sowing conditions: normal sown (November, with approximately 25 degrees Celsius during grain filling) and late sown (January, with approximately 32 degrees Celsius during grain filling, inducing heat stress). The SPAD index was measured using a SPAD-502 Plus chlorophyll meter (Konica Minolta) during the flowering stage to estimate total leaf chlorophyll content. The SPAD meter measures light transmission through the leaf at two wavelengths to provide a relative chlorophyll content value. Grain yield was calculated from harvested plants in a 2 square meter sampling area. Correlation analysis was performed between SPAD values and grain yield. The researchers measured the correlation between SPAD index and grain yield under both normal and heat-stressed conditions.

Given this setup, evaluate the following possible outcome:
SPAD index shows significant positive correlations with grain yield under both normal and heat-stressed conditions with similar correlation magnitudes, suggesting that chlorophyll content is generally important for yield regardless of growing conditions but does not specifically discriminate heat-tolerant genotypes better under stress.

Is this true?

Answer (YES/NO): NO